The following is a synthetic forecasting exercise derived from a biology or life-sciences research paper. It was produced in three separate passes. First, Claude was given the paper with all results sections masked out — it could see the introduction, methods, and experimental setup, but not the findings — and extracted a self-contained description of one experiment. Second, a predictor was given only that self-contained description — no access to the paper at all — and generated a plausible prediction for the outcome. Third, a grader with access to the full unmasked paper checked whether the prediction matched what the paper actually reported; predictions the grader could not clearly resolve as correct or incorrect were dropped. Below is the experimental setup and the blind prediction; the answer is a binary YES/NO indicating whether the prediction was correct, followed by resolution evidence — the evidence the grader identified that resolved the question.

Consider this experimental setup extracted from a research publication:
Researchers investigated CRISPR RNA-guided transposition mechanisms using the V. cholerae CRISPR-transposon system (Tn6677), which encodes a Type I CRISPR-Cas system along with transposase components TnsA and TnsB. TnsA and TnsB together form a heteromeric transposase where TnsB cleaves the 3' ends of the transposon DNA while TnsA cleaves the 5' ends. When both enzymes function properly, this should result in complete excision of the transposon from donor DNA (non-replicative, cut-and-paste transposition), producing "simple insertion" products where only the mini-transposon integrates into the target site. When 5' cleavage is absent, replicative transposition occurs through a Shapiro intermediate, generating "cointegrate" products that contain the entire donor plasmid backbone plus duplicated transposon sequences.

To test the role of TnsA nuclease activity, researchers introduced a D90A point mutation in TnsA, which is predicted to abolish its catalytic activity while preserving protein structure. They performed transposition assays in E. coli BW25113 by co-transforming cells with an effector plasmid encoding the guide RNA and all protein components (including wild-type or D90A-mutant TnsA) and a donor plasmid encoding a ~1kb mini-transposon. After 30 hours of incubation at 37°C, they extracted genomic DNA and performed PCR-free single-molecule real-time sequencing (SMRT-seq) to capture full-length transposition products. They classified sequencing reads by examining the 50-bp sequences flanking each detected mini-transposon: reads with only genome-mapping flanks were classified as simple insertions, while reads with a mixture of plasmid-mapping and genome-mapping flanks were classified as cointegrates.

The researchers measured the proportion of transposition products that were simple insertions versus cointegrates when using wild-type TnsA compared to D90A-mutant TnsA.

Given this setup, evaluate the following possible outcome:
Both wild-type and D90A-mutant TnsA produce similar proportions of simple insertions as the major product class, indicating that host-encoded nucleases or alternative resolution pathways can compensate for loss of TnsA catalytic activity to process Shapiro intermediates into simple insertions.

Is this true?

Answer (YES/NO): NO